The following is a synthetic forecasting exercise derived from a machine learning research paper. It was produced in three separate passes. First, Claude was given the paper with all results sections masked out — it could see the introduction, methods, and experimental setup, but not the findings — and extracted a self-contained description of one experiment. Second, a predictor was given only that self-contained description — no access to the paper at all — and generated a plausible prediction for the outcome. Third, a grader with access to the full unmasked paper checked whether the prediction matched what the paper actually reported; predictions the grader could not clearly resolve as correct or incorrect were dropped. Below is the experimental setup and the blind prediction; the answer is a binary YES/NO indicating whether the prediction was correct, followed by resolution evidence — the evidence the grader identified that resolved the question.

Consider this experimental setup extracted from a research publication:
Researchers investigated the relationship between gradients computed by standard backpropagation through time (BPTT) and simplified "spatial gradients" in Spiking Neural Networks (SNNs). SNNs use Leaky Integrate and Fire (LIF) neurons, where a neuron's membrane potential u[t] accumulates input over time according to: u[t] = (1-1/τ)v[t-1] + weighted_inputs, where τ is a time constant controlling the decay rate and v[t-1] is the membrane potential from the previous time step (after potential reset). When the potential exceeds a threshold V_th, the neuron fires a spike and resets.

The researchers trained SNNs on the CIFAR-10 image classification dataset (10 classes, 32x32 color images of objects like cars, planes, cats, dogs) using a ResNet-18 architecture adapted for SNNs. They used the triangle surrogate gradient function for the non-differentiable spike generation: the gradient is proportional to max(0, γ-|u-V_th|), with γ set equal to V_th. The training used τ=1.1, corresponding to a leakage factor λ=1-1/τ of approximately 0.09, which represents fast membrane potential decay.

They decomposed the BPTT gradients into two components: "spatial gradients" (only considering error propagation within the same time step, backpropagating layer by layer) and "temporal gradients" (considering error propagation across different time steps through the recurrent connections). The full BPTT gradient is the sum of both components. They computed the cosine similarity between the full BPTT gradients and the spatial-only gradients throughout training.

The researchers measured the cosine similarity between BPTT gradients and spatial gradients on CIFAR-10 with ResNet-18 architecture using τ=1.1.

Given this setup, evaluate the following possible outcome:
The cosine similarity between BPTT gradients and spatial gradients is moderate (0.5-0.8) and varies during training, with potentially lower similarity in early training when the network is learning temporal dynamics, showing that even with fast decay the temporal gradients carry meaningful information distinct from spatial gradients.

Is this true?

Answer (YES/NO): NO